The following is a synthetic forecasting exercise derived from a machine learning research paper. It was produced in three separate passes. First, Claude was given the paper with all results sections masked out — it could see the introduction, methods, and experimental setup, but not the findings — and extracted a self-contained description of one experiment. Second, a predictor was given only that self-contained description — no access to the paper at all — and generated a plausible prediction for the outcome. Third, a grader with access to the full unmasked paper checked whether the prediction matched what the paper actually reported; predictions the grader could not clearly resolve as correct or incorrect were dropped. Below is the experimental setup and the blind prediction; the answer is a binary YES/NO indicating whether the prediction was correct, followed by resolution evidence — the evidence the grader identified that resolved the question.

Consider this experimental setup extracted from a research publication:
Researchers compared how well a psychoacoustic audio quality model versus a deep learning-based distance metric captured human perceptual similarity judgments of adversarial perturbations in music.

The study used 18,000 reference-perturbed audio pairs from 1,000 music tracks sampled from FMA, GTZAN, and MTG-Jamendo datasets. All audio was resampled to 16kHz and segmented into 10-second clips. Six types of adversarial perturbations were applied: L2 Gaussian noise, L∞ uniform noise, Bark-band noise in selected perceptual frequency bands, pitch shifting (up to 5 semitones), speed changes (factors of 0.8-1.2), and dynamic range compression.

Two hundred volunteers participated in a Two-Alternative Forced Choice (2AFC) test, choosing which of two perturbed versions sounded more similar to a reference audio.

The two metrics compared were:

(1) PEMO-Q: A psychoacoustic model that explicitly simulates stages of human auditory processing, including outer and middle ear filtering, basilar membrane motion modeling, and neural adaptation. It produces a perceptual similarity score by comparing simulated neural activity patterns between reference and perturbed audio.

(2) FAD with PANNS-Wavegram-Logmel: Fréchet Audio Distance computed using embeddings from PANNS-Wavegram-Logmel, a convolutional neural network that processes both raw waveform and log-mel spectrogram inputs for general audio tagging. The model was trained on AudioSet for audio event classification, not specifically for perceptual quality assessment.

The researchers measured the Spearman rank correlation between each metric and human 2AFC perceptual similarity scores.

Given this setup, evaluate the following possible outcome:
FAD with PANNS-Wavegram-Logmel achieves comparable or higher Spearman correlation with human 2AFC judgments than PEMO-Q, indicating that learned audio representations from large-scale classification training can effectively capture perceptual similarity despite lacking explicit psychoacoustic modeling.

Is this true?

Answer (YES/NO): YES